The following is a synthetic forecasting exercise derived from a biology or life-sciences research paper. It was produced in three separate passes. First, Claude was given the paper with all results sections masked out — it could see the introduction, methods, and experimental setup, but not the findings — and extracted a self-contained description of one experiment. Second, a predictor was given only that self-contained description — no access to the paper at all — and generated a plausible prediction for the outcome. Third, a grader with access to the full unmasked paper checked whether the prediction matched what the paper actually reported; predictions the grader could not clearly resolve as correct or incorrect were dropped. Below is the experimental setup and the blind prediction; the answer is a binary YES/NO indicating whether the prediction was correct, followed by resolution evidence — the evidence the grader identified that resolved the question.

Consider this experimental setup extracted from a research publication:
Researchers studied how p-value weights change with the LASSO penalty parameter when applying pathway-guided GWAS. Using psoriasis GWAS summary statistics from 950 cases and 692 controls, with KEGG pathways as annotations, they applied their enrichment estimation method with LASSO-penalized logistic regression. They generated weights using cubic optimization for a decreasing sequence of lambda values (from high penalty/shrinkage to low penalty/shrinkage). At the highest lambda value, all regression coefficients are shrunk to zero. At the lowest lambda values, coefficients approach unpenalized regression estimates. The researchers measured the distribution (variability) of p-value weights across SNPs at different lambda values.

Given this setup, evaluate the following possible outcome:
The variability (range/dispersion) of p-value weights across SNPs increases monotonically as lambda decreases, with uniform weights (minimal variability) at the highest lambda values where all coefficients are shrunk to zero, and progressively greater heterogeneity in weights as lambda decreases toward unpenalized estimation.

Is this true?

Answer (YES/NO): YES